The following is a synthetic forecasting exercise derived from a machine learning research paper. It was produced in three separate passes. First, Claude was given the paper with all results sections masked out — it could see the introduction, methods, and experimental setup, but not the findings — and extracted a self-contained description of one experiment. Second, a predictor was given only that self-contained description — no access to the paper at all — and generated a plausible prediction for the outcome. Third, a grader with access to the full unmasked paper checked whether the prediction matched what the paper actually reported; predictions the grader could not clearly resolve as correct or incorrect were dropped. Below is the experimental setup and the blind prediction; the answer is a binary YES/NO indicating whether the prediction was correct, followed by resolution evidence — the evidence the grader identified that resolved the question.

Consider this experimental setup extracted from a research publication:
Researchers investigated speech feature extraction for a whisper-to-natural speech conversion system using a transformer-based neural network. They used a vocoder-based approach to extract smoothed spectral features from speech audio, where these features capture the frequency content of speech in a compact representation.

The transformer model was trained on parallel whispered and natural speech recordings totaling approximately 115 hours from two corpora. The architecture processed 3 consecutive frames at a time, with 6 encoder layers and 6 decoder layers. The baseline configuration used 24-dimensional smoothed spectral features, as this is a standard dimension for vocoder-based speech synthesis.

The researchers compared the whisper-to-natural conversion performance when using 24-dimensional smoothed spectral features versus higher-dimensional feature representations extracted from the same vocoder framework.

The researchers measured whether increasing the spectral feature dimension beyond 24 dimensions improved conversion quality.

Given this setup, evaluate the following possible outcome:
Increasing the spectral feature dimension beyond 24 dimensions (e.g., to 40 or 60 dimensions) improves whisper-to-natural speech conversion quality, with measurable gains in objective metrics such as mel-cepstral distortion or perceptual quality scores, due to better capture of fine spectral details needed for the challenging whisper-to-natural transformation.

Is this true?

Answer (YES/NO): NO